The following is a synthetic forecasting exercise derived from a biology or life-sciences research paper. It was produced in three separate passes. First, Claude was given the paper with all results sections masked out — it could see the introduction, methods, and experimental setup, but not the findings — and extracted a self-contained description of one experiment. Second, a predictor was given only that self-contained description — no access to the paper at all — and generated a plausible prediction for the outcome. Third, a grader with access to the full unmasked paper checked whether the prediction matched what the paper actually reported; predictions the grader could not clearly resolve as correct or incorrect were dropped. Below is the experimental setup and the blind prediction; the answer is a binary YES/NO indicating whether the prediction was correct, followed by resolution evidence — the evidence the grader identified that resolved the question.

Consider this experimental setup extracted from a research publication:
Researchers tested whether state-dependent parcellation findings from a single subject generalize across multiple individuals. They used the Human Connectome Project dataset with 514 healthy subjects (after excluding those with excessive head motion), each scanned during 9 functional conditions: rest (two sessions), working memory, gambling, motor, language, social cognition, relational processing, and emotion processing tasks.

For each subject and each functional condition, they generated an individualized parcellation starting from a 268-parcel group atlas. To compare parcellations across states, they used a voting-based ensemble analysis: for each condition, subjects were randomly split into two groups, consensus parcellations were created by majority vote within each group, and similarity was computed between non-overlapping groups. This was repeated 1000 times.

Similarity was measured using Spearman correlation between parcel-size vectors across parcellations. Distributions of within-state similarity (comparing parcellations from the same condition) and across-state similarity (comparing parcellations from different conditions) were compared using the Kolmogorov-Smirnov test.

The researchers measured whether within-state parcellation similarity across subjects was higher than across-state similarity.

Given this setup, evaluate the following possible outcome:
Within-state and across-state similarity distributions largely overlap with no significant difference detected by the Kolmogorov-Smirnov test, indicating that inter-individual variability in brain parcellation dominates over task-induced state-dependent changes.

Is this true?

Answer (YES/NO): NO